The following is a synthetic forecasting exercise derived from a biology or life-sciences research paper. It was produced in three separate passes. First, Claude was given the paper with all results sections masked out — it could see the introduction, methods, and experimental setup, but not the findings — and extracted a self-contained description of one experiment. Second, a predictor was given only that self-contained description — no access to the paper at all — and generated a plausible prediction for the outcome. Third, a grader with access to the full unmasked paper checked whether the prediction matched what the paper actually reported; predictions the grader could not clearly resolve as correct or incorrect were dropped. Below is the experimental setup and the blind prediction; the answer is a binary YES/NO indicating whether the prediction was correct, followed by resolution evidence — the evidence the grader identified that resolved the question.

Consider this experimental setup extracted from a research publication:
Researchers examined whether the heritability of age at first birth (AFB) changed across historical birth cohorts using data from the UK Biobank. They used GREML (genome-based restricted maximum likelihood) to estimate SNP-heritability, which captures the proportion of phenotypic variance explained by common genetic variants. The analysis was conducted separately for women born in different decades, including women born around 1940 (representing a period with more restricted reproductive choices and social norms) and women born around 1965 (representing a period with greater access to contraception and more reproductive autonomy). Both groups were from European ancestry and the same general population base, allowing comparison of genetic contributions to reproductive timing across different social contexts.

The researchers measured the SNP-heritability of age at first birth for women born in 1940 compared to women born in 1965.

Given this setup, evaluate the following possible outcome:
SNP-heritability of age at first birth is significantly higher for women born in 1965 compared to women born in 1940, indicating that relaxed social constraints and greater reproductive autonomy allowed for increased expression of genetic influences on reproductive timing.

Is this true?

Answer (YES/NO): YES